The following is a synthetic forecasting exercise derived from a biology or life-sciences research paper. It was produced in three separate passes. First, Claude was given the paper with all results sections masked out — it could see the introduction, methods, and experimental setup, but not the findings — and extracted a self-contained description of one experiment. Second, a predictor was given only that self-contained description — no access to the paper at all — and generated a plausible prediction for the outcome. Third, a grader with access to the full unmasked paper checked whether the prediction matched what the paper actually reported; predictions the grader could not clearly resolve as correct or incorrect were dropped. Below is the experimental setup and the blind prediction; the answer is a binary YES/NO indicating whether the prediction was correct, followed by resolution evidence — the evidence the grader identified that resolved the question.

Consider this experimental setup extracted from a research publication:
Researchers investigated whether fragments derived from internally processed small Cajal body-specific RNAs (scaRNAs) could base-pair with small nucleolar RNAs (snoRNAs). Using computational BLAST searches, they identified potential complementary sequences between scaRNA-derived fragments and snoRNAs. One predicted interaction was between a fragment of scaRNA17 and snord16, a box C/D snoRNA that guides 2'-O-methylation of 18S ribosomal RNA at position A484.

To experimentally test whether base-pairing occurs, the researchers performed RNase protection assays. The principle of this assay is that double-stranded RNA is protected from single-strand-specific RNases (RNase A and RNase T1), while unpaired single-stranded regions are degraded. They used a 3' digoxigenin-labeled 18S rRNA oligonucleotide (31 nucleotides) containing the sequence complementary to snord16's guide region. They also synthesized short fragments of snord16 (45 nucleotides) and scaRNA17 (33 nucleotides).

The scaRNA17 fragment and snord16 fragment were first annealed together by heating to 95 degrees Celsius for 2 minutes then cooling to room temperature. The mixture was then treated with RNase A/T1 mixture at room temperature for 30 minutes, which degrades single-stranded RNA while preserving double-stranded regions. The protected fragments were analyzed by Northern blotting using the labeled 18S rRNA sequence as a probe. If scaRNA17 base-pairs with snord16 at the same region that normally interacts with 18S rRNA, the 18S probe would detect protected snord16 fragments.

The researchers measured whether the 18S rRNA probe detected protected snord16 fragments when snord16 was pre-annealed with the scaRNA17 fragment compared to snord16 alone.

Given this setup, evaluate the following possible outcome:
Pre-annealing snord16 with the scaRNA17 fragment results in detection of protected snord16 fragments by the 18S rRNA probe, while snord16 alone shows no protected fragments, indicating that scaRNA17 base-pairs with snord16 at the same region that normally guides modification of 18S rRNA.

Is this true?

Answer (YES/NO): NO